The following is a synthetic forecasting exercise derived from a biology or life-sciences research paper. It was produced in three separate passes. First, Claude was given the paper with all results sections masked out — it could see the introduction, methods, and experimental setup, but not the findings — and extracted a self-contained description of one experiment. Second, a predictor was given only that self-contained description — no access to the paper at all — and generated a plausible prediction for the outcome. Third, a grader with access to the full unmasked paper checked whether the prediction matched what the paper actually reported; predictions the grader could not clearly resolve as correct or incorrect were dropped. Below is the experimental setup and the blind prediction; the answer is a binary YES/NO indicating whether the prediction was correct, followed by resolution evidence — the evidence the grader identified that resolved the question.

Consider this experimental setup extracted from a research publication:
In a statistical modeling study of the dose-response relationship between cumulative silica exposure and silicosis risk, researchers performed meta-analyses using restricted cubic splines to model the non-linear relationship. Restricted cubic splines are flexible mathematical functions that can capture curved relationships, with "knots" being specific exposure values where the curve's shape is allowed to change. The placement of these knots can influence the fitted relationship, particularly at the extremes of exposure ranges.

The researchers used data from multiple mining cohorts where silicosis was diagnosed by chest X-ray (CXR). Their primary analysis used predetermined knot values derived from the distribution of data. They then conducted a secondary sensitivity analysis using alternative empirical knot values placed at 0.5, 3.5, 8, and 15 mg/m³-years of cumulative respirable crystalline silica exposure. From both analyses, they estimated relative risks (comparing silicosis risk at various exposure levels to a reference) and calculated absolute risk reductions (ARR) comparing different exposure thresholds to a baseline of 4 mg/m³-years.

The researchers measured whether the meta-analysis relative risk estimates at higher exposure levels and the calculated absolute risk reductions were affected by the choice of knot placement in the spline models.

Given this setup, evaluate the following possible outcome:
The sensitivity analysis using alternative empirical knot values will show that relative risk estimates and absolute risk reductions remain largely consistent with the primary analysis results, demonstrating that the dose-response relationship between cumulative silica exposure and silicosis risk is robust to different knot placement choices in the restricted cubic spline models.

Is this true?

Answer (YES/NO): NO